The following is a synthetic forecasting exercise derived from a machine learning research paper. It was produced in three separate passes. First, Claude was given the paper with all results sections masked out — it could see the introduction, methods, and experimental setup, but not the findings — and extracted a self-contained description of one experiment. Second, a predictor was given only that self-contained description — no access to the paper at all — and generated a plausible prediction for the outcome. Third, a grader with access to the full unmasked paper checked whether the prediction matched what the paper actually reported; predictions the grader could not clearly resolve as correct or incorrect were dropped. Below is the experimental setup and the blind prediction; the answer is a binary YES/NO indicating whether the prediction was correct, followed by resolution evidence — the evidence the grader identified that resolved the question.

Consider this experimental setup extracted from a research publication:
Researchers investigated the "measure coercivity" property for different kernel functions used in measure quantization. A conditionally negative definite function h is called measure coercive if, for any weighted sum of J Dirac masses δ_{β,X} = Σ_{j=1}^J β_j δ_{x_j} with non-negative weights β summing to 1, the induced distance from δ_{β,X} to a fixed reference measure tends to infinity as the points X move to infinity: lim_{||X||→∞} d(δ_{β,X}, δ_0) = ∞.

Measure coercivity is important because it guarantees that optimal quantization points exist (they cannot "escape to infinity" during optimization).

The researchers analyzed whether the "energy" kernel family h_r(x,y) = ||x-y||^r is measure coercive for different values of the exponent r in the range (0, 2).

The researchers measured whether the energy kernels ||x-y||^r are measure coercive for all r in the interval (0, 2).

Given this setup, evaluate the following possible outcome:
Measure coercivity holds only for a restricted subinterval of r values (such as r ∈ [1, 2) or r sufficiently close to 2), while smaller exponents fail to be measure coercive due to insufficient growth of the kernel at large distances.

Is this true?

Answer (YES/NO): NO